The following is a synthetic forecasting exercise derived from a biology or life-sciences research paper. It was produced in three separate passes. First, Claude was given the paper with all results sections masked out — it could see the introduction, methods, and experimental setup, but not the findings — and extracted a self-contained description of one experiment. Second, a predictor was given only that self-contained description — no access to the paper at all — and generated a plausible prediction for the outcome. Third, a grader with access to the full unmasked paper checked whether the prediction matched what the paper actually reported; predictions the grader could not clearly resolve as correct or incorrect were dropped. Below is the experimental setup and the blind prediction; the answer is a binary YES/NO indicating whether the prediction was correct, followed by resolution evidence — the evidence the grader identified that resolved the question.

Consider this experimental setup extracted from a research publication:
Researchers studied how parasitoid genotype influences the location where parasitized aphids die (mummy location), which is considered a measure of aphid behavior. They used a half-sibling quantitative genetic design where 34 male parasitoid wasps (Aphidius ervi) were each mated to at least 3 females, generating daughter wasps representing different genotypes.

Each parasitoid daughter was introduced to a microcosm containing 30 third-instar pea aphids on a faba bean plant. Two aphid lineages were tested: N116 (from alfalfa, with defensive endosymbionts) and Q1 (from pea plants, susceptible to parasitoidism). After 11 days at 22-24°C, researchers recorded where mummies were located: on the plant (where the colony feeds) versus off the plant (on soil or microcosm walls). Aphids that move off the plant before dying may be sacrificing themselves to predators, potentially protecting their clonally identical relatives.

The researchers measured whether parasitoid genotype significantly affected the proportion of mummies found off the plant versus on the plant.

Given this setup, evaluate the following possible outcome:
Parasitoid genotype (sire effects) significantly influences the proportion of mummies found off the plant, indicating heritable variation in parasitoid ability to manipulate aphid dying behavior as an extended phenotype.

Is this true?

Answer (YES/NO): NO